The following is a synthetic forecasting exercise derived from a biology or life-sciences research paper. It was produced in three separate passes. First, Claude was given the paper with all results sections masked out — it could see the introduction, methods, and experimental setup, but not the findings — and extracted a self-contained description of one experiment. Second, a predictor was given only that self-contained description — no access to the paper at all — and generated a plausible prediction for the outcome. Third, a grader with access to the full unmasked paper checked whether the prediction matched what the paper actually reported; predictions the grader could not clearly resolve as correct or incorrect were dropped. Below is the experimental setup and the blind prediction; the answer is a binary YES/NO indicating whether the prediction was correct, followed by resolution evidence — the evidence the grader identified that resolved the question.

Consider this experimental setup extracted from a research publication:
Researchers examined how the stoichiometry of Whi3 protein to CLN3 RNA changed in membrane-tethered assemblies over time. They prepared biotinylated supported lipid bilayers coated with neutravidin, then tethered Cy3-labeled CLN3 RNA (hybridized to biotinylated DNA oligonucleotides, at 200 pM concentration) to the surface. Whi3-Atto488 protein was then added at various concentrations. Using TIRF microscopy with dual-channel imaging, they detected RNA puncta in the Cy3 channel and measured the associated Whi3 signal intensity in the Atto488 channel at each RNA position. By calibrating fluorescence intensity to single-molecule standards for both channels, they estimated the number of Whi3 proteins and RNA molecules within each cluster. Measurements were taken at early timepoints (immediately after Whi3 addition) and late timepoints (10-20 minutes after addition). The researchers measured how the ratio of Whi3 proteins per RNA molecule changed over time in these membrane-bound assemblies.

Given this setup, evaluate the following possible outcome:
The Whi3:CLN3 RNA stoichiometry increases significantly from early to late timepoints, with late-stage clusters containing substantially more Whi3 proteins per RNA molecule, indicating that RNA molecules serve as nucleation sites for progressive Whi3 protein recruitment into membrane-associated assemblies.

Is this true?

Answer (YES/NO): NO